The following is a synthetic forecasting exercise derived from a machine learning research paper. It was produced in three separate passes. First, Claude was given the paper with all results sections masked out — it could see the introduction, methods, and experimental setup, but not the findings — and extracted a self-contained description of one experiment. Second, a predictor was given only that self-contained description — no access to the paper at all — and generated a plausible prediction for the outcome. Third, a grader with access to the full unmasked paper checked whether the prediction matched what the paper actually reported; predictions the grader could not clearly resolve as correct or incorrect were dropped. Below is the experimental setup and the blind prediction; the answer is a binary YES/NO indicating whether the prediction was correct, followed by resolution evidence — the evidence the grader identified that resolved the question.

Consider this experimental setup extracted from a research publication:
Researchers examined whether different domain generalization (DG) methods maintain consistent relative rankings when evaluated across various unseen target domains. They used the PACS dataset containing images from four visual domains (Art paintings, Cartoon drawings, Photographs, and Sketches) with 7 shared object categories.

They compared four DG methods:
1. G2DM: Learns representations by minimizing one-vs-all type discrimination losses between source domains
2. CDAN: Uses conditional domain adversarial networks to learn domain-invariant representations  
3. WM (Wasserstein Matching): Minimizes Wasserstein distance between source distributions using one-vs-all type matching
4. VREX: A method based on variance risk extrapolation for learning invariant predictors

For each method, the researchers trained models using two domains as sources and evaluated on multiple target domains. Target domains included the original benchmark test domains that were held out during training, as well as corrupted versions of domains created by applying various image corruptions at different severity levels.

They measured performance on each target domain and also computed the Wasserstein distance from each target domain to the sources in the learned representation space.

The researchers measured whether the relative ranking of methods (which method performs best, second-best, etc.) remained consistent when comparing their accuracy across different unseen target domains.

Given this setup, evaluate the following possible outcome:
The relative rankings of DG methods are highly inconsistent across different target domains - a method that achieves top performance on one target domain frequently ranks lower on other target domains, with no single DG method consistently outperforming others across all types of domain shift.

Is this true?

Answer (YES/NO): YES